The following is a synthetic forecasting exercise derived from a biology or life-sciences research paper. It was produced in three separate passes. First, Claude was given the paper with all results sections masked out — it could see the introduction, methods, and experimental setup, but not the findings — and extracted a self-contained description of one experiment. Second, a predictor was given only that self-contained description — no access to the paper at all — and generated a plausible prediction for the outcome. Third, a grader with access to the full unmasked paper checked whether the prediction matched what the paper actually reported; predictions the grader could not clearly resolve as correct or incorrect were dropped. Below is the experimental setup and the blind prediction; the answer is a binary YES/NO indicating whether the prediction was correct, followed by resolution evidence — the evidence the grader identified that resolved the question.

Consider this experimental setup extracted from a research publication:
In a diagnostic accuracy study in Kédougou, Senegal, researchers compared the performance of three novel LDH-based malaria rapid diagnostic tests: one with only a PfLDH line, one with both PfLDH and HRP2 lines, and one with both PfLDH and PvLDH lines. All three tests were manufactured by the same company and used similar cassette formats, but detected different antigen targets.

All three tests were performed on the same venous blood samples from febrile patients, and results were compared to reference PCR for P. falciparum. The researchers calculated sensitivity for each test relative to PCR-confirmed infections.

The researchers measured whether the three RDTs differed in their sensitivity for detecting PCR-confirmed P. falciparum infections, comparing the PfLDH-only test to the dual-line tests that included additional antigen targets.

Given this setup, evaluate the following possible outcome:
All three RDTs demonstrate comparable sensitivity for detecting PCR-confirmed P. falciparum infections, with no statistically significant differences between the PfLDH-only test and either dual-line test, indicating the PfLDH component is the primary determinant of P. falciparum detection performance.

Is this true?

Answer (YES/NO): NO